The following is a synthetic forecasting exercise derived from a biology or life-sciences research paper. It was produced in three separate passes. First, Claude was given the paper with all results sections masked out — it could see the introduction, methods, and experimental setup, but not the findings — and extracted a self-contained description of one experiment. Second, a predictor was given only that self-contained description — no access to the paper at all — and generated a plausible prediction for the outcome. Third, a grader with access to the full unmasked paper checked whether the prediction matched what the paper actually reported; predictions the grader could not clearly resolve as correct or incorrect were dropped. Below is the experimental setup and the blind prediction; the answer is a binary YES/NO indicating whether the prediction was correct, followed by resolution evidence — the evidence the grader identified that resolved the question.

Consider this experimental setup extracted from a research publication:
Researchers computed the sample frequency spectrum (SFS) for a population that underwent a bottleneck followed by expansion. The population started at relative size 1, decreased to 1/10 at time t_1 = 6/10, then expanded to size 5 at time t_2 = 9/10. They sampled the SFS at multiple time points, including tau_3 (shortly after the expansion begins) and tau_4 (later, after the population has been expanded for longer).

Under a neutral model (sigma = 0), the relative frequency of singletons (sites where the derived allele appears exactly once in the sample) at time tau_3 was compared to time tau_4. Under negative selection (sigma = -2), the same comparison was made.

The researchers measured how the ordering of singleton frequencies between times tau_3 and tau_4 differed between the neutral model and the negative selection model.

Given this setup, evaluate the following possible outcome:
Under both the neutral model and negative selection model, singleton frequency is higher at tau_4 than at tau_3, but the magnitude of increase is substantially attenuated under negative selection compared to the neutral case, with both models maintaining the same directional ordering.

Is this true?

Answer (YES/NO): NO